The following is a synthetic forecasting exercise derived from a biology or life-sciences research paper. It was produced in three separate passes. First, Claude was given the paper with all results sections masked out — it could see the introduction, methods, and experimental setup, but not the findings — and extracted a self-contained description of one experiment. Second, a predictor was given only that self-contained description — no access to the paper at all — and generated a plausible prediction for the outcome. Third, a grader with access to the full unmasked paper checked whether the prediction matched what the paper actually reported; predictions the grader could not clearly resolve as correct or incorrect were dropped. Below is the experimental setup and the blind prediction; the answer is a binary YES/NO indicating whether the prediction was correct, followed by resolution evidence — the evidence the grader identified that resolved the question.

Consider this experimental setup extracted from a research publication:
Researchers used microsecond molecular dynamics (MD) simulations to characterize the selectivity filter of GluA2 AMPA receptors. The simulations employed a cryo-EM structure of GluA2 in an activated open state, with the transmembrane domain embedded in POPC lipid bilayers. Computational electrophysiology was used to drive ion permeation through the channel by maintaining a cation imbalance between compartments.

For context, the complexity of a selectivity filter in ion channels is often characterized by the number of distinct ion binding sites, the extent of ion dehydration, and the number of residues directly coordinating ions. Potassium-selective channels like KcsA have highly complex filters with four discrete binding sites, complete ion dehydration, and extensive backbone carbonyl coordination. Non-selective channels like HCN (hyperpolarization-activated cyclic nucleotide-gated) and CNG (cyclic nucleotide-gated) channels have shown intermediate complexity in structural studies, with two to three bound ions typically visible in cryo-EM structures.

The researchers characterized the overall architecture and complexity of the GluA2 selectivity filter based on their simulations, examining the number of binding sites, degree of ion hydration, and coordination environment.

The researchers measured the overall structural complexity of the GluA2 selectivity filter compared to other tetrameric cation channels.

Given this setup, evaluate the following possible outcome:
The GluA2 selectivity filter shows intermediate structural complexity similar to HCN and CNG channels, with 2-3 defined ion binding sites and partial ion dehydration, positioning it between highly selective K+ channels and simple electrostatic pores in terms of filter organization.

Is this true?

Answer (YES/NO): NO